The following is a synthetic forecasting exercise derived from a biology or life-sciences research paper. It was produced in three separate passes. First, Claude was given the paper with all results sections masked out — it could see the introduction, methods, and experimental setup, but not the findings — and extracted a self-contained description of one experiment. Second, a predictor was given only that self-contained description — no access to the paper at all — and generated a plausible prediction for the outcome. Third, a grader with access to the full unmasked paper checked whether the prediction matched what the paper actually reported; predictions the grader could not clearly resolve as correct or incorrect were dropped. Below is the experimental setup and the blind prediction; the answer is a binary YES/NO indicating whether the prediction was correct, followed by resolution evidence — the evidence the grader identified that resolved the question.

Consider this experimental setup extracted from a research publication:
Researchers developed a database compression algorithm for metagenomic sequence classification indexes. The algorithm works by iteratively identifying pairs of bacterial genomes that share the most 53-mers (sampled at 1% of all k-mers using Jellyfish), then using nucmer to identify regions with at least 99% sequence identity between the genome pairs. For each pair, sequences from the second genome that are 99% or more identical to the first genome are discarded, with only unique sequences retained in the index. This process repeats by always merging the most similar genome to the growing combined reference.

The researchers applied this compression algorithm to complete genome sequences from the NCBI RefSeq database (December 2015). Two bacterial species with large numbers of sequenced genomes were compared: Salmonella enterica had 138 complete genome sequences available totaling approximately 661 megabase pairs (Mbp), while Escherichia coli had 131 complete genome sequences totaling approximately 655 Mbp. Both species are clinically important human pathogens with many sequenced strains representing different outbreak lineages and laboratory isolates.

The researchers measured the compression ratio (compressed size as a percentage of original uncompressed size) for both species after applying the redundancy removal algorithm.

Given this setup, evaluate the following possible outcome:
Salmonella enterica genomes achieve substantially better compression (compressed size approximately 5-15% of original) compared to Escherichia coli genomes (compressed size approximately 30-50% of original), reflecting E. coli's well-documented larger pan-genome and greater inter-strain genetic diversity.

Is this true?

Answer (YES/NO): NO